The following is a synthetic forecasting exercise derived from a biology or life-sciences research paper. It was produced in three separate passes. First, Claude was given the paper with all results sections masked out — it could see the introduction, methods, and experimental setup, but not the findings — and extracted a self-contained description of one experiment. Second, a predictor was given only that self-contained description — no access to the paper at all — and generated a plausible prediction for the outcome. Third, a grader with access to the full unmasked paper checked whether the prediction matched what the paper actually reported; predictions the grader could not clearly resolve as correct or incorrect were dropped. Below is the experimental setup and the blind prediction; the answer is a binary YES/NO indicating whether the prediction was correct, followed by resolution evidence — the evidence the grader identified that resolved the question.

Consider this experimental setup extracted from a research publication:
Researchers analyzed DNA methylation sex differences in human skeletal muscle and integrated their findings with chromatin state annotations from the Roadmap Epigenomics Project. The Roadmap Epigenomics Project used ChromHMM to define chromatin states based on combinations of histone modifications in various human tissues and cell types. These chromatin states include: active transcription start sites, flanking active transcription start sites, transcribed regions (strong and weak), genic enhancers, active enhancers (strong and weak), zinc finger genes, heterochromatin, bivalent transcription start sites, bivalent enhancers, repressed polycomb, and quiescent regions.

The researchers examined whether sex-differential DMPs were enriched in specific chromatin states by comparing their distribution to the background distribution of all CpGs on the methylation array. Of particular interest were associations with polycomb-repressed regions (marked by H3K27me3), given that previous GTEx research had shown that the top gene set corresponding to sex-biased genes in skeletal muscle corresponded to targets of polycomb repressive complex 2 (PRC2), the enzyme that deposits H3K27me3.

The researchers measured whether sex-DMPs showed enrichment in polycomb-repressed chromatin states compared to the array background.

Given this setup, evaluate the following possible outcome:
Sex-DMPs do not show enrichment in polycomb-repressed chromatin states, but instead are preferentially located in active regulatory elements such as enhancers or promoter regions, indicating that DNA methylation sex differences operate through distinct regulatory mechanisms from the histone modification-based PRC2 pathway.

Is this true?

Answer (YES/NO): NO